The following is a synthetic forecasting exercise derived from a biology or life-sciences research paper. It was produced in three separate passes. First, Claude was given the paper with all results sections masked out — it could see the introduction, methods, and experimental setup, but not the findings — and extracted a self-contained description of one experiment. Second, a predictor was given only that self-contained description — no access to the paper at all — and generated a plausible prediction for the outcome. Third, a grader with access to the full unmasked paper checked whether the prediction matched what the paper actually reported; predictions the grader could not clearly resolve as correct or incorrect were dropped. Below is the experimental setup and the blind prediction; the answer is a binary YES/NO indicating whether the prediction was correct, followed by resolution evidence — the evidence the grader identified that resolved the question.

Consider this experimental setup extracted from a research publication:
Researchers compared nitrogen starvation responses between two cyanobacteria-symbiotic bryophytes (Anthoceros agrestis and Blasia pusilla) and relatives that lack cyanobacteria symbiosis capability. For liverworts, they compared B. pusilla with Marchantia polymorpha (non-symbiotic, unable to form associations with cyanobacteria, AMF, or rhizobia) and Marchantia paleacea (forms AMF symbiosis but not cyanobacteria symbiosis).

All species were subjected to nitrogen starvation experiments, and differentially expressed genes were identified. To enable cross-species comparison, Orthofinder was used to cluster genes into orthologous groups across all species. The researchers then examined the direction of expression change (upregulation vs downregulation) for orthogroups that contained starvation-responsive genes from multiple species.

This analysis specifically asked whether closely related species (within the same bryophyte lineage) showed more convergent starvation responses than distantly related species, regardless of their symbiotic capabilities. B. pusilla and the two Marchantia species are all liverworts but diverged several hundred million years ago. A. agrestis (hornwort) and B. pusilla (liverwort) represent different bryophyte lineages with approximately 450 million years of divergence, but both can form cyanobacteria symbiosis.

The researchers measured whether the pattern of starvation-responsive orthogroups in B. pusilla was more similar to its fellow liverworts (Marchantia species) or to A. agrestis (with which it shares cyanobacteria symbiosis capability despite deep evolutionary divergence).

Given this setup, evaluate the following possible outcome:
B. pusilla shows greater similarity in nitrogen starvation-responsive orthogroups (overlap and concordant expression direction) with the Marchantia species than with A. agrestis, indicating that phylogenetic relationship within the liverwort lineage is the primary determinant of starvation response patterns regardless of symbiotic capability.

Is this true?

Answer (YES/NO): NO